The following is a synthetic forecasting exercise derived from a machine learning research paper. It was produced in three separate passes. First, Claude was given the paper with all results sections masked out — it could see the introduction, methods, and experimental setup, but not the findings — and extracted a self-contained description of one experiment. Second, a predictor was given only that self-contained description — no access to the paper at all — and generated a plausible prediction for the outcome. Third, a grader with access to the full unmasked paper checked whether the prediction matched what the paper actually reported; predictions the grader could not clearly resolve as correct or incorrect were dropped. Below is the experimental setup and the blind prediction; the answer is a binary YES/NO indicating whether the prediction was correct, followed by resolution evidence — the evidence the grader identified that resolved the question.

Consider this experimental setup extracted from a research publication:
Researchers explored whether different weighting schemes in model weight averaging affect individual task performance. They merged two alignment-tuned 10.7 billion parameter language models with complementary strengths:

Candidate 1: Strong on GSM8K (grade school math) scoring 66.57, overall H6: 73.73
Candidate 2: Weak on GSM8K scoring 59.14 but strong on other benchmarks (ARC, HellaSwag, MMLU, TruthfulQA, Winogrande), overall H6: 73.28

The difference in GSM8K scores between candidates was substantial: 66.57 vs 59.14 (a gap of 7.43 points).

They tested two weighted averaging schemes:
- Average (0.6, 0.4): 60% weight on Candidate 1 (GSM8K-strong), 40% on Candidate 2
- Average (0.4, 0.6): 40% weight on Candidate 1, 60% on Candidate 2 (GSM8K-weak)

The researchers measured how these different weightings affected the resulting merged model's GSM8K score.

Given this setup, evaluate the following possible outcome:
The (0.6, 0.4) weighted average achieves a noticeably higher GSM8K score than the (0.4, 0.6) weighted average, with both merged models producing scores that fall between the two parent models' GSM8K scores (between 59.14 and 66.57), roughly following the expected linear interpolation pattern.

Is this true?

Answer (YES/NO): NO